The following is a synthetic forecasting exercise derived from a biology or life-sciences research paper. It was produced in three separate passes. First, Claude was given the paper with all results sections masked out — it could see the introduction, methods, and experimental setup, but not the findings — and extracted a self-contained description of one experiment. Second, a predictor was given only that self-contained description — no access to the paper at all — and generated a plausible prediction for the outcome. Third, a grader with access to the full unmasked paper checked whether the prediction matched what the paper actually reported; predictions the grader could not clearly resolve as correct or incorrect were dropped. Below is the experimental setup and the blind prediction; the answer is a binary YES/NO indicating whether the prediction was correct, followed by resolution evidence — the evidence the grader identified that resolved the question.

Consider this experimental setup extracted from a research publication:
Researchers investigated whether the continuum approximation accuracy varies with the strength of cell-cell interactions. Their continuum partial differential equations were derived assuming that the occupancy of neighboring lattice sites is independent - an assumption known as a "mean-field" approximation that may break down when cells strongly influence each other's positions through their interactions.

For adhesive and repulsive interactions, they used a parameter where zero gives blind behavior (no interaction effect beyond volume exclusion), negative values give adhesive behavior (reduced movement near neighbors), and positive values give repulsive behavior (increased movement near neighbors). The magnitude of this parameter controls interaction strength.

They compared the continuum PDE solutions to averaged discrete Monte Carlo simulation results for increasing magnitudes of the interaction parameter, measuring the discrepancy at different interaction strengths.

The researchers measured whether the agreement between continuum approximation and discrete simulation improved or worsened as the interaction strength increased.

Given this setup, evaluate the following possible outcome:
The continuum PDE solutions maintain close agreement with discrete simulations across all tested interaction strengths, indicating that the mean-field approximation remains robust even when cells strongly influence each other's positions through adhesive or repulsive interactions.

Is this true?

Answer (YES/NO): NO